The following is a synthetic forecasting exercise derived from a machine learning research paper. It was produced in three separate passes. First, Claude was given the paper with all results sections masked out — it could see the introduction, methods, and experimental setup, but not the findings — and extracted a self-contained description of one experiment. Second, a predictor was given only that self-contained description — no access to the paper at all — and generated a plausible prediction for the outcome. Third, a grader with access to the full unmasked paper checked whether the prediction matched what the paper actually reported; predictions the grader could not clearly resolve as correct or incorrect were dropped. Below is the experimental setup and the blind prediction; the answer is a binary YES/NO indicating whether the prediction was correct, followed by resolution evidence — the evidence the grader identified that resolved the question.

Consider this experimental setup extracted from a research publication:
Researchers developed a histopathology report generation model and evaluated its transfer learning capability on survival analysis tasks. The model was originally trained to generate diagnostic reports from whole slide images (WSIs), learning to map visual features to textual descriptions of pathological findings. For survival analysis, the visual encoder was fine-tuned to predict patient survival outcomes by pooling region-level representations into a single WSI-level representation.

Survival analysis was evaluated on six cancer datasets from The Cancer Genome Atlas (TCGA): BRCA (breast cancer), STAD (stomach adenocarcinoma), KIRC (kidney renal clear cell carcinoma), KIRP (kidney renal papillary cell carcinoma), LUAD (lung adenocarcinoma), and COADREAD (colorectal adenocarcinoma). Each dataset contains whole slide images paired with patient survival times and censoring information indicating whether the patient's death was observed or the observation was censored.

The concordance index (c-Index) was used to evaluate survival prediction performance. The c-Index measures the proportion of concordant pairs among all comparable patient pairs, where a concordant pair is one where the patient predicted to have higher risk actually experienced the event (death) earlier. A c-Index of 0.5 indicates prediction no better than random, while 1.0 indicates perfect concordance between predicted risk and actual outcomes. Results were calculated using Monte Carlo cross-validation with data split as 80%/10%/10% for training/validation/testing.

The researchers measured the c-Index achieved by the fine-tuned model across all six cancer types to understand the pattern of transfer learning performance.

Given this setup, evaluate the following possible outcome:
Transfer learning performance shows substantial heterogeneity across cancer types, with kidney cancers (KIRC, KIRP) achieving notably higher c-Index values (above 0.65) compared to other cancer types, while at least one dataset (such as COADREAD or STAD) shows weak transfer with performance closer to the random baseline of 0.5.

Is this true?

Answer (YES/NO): NO